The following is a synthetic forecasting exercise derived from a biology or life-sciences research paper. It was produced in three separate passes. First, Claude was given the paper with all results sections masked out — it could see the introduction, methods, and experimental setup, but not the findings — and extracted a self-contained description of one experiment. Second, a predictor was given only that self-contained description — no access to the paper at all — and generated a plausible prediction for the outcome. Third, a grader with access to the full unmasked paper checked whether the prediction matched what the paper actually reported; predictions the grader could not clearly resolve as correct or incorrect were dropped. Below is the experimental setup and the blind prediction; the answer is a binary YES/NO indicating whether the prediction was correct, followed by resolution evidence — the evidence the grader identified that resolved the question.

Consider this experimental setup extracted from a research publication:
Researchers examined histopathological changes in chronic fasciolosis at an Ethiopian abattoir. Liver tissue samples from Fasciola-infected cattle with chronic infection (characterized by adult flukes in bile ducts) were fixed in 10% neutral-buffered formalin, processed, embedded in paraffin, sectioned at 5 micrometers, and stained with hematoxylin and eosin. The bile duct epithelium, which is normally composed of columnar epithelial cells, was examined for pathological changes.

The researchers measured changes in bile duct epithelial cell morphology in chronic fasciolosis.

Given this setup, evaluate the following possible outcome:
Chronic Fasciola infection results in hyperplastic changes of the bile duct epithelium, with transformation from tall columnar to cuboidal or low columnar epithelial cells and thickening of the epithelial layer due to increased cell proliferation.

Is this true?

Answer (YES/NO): NO